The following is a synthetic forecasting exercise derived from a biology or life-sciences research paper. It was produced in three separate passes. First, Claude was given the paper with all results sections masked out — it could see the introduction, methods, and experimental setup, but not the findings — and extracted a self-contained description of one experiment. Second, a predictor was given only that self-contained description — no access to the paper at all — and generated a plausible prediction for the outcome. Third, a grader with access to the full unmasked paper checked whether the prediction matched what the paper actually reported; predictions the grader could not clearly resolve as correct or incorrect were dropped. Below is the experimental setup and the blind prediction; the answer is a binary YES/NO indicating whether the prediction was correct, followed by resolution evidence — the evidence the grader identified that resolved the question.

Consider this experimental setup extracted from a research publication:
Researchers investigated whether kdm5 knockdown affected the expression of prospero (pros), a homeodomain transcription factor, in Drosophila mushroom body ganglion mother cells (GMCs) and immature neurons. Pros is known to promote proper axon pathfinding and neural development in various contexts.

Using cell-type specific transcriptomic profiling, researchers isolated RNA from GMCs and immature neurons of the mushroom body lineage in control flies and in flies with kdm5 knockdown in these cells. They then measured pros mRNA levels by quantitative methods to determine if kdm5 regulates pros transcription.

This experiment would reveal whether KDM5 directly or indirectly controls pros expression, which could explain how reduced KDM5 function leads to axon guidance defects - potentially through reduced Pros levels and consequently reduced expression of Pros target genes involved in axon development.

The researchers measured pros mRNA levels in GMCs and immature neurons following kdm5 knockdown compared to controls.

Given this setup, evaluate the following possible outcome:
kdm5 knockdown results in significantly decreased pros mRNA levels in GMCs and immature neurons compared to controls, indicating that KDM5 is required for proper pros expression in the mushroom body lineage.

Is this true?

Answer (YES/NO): YES